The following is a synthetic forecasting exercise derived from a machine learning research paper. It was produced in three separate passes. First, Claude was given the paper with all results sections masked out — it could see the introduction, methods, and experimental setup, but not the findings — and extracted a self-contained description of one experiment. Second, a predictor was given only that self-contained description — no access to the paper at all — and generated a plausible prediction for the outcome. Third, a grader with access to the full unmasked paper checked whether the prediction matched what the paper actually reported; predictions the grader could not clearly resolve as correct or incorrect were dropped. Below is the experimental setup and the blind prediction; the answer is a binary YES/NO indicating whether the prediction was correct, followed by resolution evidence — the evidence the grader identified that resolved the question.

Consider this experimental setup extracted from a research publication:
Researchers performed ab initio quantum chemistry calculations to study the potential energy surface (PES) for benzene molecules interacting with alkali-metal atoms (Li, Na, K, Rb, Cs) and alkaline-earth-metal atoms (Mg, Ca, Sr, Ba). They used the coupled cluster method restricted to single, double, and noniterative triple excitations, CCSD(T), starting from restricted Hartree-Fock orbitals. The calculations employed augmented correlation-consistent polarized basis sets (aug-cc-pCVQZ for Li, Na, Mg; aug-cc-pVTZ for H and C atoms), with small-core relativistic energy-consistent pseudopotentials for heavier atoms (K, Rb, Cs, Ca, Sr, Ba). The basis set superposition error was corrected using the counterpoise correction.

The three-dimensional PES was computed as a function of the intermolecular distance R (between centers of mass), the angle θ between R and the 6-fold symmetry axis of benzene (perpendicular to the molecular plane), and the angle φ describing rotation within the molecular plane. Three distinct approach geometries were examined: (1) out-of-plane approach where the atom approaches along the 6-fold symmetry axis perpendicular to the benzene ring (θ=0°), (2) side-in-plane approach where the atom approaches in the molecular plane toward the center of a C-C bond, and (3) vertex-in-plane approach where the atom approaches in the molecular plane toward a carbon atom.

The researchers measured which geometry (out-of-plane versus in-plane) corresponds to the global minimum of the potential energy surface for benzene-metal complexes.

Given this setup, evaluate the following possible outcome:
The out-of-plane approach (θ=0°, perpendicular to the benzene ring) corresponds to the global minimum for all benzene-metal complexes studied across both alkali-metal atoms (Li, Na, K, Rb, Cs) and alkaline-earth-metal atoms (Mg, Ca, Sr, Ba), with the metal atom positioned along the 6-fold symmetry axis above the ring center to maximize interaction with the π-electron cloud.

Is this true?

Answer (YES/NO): YES